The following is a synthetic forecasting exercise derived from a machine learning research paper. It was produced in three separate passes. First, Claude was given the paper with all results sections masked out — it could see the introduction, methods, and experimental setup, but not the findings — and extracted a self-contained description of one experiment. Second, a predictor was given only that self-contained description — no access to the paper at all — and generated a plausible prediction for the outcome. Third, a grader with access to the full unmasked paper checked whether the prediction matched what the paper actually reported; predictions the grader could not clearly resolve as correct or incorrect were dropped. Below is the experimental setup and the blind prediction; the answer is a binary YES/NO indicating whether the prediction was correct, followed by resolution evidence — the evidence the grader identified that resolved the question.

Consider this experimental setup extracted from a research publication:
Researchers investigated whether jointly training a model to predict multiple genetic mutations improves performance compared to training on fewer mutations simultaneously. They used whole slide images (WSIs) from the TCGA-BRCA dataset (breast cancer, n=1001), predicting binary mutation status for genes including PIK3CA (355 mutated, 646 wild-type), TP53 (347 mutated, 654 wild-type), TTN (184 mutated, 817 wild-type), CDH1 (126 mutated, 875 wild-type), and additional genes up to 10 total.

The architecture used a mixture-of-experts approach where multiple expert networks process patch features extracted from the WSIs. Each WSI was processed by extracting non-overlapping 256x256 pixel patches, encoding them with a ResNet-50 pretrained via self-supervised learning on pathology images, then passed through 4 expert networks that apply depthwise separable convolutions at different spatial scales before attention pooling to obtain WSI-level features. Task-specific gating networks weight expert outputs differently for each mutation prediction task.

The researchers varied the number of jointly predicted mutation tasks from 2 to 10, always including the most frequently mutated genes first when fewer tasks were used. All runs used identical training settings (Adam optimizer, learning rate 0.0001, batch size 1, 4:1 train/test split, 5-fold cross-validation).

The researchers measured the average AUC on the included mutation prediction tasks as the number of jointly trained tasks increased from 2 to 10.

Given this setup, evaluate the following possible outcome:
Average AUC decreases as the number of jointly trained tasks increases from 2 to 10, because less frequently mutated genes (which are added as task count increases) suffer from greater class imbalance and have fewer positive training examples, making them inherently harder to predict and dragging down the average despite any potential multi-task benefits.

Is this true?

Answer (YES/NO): NO